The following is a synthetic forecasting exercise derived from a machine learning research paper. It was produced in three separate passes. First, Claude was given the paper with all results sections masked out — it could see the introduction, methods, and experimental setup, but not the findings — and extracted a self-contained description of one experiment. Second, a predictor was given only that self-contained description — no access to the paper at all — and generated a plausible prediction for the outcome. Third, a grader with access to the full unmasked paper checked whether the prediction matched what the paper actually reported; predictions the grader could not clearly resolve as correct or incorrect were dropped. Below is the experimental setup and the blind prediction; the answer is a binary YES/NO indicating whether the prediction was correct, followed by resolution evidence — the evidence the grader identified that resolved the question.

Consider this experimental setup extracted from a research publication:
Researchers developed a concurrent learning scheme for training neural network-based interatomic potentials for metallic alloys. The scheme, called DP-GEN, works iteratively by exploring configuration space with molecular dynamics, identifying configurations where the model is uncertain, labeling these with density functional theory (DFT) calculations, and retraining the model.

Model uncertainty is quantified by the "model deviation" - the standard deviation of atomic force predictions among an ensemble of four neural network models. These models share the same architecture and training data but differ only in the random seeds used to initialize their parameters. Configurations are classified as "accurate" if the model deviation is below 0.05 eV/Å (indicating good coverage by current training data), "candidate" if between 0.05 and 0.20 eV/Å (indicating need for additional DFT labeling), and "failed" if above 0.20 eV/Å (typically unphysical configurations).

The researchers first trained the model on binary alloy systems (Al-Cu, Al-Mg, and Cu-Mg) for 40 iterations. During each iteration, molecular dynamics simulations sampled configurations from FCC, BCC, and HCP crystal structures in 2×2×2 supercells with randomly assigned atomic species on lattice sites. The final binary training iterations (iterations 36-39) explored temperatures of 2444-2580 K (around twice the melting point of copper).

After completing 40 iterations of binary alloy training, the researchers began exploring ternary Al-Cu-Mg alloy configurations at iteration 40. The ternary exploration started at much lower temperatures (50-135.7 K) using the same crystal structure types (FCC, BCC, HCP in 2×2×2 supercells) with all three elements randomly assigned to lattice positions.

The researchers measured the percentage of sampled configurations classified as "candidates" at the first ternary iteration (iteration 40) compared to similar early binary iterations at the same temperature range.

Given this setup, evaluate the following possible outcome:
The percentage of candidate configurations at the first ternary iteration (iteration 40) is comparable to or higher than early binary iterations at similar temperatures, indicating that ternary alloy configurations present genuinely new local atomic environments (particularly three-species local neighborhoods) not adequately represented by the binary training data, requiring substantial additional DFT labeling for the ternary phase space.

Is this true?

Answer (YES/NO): YES